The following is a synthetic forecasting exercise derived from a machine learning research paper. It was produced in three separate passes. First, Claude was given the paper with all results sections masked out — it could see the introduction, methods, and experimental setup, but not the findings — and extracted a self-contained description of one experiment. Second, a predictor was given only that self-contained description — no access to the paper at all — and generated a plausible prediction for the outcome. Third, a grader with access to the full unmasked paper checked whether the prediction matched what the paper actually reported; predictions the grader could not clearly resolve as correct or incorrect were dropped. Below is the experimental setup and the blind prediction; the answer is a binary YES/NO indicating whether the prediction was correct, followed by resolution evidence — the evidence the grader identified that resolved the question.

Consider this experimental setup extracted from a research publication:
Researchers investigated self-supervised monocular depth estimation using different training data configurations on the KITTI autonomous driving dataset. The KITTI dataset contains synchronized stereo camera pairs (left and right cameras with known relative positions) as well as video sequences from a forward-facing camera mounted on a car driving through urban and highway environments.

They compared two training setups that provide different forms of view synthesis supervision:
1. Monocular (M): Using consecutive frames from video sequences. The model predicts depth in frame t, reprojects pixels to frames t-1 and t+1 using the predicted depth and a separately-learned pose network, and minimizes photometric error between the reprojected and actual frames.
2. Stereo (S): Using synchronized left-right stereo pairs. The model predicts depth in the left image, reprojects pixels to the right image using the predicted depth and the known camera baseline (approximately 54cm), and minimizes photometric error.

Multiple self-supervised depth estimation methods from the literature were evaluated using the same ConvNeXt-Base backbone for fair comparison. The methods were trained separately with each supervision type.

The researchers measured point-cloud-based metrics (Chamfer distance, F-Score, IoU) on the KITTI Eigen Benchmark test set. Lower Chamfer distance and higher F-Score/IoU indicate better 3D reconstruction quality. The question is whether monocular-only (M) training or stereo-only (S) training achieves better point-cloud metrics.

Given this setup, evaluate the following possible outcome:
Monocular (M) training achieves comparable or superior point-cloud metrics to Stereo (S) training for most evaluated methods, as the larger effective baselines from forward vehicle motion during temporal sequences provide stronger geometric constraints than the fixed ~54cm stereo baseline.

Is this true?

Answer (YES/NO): NO